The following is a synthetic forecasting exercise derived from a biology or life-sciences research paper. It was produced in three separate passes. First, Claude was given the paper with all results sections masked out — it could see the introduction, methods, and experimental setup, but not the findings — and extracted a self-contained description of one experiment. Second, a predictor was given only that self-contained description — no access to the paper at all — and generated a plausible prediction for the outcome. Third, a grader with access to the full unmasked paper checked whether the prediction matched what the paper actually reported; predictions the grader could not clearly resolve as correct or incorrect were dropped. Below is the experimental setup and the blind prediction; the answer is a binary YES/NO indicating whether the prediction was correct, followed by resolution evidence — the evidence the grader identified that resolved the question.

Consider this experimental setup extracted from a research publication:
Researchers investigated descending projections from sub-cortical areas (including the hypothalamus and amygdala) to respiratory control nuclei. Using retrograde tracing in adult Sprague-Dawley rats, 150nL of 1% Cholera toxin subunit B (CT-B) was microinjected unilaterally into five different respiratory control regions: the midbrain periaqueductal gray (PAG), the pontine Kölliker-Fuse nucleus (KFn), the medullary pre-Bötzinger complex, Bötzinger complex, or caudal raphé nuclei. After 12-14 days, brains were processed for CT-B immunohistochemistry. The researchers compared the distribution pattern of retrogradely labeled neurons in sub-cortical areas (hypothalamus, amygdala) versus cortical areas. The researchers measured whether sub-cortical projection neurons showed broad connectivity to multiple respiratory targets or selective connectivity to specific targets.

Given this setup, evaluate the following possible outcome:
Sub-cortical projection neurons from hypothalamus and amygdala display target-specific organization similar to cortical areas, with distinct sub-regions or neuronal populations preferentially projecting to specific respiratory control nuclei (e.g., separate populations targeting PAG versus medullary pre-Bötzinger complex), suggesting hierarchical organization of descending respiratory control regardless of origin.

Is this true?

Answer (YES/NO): NO